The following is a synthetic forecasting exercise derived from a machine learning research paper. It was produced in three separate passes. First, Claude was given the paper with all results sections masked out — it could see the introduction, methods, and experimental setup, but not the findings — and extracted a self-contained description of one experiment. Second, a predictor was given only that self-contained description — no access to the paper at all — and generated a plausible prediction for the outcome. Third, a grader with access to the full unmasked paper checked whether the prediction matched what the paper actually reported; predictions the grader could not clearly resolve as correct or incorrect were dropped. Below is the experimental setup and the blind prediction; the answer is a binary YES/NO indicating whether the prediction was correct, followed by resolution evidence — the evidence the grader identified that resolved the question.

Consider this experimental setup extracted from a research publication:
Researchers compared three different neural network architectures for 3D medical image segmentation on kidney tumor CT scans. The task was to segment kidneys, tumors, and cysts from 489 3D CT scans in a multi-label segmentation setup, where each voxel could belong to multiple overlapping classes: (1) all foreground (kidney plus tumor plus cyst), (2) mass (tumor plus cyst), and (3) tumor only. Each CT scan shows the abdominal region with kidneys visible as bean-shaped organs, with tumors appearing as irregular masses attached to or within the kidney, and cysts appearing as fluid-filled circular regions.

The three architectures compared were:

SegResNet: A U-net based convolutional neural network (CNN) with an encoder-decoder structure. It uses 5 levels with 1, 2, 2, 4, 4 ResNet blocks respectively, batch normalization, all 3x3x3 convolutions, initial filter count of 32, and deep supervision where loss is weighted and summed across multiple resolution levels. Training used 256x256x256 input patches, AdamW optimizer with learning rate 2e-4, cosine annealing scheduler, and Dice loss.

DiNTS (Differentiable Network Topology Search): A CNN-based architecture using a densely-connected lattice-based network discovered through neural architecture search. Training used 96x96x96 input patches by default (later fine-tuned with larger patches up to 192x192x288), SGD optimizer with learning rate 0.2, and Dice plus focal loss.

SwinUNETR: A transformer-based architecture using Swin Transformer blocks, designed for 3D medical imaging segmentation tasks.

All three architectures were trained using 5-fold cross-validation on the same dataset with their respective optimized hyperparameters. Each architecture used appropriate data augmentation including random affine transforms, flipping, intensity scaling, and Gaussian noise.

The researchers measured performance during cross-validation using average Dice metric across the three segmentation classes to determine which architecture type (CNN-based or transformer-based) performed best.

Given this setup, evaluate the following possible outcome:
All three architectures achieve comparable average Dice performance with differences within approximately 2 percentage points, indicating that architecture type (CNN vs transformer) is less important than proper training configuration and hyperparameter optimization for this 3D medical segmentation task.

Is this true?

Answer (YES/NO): NO